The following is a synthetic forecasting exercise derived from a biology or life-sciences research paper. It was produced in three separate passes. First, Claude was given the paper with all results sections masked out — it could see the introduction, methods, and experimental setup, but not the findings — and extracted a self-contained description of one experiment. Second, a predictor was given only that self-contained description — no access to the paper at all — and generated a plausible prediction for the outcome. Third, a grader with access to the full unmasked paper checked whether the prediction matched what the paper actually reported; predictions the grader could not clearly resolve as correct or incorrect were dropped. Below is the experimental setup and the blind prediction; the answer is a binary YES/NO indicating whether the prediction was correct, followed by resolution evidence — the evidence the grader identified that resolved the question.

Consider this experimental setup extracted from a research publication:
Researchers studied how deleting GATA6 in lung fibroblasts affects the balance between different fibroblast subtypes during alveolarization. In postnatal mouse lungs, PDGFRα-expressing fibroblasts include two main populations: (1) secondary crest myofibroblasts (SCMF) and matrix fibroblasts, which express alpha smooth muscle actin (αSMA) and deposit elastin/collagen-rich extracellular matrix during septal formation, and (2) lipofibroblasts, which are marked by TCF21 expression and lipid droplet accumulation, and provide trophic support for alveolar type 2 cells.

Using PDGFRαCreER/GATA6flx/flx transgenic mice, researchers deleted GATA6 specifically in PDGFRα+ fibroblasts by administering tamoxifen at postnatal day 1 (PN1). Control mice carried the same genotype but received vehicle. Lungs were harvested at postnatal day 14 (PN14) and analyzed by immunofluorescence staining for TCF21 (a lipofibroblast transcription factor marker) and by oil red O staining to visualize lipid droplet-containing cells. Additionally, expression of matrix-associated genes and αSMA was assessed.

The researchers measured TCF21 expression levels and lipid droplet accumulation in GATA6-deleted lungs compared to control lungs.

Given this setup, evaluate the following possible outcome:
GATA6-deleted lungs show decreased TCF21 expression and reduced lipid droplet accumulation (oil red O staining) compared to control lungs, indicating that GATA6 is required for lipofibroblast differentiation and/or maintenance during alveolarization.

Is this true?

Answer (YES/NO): NO